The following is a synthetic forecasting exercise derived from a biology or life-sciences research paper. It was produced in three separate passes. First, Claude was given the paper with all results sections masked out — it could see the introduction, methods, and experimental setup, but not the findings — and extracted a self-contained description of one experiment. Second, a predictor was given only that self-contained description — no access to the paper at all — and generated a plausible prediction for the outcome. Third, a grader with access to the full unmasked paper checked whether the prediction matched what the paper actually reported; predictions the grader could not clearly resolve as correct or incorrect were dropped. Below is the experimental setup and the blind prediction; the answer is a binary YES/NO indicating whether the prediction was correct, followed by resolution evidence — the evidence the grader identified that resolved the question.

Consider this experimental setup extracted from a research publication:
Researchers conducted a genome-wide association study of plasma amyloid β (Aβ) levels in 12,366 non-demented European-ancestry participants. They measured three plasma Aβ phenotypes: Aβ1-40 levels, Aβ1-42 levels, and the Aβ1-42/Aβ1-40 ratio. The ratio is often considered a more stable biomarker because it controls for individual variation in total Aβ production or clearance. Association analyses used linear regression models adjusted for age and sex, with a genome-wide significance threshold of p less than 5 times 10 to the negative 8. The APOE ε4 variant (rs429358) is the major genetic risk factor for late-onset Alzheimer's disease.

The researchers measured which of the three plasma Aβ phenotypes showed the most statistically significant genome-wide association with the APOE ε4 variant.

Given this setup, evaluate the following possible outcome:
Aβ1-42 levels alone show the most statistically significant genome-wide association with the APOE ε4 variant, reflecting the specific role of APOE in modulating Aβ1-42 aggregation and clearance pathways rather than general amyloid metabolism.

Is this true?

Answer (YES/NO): NO